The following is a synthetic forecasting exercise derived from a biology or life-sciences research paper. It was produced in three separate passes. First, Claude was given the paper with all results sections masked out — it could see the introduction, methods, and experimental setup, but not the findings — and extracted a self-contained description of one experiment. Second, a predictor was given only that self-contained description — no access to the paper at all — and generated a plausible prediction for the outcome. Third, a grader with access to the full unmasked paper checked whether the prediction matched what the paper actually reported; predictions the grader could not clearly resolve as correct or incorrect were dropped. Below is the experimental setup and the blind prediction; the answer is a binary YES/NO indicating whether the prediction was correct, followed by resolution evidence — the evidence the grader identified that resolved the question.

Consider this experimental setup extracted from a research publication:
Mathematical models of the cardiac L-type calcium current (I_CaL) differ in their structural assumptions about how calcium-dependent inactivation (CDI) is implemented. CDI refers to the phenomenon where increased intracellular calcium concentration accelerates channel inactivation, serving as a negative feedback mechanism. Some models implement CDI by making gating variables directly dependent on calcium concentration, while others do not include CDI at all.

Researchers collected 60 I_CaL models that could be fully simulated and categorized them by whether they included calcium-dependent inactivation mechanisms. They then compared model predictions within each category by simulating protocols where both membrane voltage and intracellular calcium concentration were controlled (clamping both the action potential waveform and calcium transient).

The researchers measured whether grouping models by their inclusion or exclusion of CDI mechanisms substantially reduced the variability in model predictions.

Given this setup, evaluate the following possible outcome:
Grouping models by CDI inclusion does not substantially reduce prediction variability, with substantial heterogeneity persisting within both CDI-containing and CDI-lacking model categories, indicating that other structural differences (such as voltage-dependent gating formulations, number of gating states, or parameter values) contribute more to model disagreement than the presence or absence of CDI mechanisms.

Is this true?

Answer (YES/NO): YES